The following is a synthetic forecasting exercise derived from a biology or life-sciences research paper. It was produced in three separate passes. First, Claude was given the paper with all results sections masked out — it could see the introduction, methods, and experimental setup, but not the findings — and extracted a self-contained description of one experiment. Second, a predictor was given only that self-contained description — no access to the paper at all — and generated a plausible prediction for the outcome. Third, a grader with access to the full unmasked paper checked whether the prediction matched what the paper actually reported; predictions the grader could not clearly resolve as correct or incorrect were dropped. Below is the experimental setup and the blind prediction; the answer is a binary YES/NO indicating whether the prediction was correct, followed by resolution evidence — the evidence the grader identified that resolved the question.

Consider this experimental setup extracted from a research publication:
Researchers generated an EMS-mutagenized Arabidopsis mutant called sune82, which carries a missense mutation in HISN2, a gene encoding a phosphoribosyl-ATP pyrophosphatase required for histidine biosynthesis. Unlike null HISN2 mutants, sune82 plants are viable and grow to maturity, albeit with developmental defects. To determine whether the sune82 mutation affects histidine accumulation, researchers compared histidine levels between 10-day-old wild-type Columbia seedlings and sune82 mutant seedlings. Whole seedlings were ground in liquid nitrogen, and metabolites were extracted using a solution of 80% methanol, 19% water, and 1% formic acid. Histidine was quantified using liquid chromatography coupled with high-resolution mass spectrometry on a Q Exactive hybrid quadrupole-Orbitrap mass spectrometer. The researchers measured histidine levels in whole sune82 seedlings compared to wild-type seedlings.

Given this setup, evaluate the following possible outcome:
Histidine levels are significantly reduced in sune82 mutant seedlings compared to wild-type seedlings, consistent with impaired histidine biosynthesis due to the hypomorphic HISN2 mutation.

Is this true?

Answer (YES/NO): YES